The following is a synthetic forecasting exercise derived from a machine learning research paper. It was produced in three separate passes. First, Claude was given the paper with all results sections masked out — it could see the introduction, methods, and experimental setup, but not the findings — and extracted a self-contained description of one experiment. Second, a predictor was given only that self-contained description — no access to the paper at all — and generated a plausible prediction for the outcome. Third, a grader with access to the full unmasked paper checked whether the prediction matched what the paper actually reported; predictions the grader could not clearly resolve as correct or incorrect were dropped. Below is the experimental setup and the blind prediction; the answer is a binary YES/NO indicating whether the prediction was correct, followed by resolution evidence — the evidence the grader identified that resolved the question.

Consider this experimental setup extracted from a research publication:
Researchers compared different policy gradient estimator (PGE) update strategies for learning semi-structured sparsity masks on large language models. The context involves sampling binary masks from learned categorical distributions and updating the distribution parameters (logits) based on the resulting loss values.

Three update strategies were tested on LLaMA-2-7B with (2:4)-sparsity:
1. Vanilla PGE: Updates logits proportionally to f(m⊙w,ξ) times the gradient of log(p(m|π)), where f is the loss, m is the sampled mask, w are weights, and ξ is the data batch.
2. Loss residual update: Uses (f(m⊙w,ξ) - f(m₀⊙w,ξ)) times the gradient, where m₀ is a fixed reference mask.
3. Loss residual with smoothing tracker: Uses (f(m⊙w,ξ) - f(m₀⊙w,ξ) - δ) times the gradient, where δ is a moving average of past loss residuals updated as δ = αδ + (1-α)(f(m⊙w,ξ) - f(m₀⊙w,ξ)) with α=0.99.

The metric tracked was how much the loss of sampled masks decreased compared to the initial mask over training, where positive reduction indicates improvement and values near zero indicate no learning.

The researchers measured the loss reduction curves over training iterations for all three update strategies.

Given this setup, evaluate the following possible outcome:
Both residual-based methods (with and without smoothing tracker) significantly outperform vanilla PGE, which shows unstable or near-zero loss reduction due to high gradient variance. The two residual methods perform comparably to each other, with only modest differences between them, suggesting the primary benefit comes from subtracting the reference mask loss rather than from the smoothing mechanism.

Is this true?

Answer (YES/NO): NO